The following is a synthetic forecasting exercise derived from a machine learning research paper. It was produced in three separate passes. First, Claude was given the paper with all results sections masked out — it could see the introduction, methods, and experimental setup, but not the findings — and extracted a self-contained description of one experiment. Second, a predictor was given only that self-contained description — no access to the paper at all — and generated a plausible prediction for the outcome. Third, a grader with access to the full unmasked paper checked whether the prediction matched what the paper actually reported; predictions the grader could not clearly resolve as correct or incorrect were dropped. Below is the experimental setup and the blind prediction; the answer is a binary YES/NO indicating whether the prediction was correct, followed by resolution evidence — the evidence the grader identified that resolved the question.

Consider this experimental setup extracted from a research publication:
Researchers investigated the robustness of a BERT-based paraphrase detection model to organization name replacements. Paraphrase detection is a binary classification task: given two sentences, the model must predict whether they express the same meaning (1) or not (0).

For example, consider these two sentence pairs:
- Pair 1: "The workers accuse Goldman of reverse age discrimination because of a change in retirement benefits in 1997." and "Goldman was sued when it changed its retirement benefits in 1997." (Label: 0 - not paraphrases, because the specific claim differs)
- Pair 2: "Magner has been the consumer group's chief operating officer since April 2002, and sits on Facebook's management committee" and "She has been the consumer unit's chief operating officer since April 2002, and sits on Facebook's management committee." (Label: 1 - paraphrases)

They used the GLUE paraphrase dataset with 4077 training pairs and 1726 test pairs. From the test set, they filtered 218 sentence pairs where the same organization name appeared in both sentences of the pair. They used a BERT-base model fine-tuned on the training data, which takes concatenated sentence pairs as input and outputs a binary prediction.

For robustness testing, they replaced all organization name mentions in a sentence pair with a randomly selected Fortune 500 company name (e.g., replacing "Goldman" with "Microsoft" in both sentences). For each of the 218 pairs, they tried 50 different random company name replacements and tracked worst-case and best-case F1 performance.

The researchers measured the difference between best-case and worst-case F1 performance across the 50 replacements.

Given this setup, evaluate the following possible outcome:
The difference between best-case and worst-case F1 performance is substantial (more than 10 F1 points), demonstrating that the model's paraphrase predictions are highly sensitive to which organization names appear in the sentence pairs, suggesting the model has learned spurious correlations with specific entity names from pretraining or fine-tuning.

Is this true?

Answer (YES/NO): YES